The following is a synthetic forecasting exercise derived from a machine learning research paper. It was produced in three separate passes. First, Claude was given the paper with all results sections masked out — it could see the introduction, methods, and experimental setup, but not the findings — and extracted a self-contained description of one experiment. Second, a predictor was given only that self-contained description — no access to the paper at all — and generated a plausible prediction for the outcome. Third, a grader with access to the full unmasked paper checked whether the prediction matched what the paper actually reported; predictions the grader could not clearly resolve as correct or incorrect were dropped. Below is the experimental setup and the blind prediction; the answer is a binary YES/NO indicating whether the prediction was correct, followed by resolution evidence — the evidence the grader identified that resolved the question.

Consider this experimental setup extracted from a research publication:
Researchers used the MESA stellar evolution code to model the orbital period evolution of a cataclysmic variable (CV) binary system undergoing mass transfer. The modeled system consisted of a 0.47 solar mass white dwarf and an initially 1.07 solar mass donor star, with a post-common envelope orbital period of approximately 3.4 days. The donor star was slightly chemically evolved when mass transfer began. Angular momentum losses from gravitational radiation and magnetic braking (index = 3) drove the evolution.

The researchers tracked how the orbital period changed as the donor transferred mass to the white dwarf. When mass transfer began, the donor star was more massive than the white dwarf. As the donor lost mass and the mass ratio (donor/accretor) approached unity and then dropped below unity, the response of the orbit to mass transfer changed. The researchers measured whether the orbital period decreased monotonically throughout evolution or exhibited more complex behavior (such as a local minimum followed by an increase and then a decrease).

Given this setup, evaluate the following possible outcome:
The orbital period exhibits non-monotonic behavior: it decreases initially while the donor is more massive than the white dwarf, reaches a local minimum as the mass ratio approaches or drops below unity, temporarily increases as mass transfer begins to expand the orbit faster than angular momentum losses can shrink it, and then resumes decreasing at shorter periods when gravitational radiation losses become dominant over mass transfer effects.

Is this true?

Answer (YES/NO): YES